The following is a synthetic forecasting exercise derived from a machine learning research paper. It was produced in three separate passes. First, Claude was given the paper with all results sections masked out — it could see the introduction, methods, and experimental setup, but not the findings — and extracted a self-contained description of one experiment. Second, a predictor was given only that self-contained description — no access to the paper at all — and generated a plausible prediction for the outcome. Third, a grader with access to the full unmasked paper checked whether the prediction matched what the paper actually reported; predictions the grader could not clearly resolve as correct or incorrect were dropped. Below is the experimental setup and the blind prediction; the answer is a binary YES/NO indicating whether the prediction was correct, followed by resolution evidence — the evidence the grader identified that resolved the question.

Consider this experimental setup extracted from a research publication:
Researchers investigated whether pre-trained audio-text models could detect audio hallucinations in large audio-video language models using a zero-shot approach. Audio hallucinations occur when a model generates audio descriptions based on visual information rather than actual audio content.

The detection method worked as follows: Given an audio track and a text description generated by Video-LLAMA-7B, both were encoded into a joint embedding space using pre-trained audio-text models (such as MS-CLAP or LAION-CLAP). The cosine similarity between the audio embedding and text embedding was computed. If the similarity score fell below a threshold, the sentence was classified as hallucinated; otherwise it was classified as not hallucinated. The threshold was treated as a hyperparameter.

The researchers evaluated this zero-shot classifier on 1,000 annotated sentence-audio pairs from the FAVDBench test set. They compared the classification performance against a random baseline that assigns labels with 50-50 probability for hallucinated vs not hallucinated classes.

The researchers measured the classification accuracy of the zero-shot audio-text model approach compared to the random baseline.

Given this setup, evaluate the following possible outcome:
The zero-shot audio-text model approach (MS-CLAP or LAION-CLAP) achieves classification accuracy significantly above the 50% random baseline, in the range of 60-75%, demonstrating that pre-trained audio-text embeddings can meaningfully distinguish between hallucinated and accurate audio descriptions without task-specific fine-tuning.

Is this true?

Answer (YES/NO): NO